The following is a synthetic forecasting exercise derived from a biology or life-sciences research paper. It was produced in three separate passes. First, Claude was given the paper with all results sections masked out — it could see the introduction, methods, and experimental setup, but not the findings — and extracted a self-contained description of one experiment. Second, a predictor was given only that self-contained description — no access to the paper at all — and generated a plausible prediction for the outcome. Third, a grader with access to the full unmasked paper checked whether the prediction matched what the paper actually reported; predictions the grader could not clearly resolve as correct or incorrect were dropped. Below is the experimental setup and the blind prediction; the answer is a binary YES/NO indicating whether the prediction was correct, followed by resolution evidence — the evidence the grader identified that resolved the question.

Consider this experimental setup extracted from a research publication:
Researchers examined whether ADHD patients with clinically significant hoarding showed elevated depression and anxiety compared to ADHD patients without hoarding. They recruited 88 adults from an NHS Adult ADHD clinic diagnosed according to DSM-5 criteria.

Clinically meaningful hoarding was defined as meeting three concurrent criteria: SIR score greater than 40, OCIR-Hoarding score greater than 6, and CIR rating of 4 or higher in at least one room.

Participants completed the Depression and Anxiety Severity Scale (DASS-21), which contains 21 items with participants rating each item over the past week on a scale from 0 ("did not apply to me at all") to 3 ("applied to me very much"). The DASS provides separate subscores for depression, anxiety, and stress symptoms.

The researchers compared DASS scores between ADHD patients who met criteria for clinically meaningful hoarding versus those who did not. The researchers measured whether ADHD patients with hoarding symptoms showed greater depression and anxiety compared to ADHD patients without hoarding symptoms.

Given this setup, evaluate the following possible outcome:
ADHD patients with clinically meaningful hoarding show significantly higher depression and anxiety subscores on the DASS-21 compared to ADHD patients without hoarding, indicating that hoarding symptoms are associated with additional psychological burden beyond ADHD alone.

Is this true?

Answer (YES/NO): YES